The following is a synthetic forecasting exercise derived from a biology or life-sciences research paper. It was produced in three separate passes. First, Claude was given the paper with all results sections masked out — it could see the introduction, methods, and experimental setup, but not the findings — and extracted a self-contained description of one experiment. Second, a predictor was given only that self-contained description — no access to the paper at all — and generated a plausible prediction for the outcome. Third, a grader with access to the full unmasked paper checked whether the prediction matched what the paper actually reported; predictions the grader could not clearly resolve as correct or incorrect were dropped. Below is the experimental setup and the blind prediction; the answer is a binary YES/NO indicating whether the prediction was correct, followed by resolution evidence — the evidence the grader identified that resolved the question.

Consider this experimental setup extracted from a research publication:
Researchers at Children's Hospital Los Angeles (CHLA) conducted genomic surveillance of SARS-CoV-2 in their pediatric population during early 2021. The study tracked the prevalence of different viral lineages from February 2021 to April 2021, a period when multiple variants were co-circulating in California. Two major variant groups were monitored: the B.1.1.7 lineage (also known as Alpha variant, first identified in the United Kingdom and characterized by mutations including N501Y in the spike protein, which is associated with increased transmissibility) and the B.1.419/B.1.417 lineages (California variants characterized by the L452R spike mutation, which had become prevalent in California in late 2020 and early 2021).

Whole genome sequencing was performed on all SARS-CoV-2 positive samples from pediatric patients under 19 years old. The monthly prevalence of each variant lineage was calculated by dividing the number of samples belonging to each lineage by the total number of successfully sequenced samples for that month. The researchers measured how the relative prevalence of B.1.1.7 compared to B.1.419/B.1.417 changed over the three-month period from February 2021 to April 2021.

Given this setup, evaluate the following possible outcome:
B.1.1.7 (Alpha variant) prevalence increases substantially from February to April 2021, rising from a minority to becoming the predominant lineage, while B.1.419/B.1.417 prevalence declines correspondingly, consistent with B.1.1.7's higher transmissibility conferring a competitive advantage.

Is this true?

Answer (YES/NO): YES